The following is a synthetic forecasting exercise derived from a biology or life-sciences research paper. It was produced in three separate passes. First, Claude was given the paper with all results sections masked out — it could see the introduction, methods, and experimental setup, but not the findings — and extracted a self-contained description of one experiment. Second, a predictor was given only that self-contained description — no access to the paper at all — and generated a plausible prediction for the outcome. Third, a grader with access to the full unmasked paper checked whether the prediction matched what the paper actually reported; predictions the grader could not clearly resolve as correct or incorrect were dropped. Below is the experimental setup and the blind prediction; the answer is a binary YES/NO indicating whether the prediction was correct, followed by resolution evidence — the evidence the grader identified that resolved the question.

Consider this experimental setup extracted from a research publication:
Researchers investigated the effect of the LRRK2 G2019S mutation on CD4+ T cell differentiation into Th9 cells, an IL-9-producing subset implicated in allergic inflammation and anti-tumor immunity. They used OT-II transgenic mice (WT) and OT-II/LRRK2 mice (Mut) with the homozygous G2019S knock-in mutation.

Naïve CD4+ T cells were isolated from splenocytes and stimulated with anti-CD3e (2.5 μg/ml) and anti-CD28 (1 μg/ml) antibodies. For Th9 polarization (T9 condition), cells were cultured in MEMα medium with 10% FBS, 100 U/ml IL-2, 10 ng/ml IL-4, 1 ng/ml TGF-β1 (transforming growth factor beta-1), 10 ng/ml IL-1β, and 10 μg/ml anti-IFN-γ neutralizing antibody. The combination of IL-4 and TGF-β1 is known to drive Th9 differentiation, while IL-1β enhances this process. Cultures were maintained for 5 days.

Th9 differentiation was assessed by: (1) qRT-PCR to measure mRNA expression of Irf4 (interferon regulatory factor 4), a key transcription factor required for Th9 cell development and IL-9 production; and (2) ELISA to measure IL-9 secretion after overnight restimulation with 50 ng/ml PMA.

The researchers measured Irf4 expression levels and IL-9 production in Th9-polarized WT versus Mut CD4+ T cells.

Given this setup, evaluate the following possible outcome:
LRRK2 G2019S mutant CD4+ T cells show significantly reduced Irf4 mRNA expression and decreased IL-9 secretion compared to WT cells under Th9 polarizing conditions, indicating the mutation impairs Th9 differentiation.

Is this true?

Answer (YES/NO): YES